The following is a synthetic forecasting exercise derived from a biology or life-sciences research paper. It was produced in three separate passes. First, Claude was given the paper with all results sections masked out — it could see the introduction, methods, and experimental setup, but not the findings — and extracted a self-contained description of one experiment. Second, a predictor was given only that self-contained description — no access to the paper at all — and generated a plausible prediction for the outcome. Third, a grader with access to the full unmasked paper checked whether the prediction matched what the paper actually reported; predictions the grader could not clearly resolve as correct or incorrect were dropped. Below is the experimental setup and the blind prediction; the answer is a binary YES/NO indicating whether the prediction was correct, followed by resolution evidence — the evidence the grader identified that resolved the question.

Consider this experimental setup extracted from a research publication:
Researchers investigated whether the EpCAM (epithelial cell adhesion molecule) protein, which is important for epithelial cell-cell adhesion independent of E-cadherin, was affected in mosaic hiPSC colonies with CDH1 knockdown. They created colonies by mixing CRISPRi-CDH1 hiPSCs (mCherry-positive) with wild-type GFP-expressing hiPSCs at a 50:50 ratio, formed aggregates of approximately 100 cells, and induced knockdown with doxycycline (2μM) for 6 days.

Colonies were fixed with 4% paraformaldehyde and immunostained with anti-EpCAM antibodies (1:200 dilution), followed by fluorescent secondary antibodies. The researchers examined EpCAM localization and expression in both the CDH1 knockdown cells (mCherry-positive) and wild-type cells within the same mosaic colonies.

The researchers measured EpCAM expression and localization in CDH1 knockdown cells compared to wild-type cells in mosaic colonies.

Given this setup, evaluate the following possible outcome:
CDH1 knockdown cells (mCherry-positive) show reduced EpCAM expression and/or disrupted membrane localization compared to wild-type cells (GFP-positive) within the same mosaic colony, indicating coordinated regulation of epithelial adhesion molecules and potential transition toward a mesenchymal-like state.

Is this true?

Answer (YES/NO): NO